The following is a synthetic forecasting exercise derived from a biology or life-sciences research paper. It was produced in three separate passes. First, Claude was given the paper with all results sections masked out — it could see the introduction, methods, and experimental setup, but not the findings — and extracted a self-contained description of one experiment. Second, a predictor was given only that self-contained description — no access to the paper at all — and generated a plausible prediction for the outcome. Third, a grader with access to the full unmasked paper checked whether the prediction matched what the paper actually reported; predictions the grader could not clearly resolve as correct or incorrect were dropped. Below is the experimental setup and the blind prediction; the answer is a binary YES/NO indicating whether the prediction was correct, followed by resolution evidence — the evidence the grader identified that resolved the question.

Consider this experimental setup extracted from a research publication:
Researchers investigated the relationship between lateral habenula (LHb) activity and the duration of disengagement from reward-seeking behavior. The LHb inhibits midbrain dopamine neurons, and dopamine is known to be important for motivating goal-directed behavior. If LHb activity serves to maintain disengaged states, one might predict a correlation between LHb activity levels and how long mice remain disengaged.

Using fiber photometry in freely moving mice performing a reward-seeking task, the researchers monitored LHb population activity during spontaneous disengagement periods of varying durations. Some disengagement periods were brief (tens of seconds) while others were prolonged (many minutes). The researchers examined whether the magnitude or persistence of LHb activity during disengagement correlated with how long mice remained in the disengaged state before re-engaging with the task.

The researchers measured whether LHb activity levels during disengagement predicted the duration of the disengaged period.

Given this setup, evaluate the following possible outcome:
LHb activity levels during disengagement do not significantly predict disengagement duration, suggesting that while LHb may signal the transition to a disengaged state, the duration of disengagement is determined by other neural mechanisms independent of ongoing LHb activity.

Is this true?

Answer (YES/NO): YES